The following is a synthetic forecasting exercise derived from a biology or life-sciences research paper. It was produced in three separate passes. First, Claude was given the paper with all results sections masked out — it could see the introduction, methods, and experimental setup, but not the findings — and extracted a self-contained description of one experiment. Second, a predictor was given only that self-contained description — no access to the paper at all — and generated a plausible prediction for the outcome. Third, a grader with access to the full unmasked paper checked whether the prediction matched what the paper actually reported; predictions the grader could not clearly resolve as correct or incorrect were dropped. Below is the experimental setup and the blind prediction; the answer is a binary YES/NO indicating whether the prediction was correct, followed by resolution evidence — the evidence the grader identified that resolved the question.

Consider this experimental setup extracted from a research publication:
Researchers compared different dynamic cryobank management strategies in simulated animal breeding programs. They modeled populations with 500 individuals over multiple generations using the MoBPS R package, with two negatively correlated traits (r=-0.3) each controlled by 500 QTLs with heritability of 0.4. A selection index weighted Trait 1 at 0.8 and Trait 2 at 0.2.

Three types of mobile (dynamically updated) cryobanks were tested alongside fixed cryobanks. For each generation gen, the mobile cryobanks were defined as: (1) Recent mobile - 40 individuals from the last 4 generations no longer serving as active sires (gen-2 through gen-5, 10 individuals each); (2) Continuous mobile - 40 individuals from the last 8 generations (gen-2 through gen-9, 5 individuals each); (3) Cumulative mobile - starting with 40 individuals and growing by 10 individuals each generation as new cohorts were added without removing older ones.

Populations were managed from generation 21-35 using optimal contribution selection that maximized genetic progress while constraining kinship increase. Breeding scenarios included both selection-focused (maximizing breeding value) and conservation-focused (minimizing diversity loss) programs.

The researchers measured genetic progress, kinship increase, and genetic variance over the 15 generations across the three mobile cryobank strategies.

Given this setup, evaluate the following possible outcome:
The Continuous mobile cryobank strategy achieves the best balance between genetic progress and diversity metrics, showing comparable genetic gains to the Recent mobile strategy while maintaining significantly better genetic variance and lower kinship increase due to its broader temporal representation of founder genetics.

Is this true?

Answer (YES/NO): NO